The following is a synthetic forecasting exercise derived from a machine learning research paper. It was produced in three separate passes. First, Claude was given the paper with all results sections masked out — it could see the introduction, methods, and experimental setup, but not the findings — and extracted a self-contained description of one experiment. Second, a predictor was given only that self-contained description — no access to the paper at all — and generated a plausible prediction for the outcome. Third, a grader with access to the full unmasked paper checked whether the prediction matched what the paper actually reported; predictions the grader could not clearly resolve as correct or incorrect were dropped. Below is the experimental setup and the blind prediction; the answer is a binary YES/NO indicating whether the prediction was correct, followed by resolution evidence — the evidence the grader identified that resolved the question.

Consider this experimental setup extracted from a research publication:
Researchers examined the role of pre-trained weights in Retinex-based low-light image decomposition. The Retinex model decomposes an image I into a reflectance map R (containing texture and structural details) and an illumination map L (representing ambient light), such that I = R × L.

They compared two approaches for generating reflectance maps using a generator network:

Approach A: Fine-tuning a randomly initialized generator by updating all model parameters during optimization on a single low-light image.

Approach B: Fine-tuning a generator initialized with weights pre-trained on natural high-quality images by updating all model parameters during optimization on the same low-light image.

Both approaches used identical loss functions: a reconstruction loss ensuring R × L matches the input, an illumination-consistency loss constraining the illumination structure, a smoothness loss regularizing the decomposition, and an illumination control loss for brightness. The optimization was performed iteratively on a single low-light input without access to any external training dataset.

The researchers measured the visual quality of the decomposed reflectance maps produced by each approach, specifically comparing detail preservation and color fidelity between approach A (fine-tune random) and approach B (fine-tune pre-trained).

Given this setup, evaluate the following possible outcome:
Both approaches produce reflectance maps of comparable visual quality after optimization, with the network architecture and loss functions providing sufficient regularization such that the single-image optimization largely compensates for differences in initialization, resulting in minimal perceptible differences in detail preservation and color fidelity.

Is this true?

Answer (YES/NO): NO